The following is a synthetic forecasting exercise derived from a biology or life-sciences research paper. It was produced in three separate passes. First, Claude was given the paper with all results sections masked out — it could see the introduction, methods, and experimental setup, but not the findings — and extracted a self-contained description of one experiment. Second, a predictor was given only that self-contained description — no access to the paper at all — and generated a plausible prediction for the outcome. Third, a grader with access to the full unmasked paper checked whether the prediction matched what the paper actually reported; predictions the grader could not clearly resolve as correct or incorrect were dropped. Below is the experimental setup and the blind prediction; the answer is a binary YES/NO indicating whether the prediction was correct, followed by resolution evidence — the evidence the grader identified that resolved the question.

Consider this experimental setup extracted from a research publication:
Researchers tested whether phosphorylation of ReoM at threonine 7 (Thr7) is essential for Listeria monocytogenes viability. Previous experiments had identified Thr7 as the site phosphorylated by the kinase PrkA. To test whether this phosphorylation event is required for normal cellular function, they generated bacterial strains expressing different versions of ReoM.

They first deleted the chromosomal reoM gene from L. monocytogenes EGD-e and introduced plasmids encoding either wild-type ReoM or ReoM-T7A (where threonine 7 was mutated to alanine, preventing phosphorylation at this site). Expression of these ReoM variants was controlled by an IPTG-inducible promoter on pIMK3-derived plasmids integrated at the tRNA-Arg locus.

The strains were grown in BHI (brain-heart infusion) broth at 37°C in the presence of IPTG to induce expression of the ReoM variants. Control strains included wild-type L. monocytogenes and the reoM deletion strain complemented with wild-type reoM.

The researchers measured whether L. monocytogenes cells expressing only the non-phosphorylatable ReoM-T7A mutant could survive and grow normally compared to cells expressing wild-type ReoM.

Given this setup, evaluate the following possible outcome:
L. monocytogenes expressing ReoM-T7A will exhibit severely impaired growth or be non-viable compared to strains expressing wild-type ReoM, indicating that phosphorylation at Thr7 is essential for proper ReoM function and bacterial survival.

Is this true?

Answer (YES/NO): YES